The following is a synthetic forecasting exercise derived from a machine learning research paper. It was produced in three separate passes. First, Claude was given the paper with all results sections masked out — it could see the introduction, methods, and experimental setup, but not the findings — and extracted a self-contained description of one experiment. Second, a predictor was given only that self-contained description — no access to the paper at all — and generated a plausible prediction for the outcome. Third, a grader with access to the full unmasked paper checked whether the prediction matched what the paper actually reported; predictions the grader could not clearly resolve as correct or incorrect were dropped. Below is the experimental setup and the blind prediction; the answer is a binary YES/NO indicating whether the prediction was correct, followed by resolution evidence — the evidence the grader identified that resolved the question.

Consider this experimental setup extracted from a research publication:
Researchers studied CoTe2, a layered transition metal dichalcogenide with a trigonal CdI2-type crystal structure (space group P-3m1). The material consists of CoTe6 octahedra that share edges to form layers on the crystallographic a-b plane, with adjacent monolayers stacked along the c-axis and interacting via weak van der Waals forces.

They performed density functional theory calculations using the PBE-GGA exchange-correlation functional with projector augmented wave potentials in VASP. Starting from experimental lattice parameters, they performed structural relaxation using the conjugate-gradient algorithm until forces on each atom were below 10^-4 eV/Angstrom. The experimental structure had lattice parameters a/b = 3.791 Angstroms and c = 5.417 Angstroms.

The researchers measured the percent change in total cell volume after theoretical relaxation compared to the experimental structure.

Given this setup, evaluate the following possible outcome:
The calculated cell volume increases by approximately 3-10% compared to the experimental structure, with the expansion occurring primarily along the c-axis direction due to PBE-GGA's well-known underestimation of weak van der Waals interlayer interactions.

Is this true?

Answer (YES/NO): NO